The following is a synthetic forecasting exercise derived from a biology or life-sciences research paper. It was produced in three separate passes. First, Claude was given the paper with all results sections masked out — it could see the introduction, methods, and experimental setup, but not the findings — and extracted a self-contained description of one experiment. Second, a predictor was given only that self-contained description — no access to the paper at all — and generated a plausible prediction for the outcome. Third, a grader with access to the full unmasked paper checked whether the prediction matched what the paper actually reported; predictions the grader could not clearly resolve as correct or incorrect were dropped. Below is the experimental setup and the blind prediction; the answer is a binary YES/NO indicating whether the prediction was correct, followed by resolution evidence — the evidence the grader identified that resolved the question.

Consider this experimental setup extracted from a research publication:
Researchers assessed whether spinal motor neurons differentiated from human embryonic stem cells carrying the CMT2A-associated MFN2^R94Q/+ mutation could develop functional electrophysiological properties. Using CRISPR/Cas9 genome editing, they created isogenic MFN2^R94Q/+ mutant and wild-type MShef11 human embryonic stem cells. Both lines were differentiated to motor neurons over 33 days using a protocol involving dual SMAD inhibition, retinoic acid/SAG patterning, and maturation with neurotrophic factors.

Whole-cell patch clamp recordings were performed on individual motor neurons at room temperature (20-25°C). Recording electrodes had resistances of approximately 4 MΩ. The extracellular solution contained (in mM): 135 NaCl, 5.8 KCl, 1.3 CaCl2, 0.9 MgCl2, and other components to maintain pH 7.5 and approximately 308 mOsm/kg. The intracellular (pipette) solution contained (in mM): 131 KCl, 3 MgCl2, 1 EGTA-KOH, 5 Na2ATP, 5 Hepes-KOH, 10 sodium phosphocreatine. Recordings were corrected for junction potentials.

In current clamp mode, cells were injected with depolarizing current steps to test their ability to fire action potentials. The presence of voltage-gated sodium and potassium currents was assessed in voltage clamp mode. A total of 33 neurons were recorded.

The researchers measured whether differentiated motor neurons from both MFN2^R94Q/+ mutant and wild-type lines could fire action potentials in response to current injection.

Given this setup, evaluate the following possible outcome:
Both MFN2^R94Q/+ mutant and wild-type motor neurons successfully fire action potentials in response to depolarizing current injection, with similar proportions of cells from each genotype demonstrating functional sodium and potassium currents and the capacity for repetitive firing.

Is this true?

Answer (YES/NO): YES